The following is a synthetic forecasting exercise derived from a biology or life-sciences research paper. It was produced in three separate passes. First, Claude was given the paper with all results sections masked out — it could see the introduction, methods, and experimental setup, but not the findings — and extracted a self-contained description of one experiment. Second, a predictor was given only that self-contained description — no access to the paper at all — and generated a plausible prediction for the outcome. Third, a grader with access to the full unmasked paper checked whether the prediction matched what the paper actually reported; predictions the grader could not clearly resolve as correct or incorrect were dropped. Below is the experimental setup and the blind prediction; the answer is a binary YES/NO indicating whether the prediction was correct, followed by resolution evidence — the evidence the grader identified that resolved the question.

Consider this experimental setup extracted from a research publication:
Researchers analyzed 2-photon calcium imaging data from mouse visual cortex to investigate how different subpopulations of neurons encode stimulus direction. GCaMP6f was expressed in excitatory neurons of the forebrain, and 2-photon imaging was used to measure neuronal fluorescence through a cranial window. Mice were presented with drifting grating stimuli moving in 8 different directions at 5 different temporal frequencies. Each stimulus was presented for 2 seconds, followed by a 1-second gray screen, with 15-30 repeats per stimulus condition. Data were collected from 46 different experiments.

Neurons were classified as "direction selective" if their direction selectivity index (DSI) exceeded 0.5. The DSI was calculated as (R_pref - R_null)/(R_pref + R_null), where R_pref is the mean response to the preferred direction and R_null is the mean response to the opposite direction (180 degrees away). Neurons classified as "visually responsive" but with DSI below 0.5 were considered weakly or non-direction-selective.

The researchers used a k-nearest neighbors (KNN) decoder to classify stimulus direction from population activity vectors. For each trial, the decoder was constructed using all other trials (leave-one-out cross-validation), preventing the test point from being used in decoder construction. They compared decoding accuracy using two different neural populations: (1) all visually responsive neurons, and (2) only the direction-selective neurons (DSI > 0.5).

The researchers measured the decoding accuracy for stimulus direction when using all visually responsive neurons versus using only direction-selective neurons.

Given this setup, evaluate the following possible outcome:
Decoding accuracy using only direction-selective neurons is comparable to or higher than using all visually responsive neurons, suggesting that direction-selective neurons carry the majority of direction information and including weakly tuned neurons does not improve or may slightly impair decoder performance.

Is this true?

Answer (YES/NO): NO